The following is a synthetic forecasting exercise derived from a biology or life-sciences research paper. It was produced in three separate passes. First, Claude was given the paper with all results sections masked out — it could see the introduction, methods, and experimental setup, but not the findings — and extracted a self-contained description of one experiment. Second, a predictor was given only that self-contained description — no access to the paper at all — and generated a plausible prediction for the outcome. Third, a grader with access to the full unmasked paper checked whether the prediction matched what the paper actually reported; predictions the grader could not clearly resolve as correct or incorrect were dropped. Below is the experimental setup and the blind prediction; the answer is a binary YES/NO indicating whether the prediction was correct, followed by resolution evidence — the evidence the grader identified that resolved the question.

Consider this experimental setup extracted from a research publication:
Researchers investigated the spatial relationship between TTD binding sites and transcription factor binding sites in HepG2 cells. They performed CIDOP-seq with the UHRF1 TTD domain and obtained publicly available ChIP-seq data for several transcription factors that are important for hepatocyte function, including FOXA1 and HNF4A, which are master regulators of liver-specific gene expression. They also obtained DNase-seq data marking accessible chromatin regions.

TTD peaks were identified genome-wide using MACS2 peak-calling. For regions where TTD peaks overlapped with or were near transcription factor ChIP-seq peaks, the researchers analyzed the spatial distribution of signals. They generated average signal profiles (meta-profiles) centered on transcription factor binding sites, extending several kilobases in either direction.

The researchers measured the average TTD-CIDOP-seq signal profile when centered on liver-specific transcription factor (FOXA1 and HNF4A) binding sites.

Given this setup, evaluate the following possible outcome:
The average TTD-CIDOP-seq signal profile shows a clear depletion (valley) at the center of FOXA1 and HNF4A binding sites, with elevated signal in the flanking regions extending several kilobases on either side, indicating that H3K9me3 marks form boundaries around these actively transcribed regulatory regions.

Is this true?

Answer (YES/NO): NO